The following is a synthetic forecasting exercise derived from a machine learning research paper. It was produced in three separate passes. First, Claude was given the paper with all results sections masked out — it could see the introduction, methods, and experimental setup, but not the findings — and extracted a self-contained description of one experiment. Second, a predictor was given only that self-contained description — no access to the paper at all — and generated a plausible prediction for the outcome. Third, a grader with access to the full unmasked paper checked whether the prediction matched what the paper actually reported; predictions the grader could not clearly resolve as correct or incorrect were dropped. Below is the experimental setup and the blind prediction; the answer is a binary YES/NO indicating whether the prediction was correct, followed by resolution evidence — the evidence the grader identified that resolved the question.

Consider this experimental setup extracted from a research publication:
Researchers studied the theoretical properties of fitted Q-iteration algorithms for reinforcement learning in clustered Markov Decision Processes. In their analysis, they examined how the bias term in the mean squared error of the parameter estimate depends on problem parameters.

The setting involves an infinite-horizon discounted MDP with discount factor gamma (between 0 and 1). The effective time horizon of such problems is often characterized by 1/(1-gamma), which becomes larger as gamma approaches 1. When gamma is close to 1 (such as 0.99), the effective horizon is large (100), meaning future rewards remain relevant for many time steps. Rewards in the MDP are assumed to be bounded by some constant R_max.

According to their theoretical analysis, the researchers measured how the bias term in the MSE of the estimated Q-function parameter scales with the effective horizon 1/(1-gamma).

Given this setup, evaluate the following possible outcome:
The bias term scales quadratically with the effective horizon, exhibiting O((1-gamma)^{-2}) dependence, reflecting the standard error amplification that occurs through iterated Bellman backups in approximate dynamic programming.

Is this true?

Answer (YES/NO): NO